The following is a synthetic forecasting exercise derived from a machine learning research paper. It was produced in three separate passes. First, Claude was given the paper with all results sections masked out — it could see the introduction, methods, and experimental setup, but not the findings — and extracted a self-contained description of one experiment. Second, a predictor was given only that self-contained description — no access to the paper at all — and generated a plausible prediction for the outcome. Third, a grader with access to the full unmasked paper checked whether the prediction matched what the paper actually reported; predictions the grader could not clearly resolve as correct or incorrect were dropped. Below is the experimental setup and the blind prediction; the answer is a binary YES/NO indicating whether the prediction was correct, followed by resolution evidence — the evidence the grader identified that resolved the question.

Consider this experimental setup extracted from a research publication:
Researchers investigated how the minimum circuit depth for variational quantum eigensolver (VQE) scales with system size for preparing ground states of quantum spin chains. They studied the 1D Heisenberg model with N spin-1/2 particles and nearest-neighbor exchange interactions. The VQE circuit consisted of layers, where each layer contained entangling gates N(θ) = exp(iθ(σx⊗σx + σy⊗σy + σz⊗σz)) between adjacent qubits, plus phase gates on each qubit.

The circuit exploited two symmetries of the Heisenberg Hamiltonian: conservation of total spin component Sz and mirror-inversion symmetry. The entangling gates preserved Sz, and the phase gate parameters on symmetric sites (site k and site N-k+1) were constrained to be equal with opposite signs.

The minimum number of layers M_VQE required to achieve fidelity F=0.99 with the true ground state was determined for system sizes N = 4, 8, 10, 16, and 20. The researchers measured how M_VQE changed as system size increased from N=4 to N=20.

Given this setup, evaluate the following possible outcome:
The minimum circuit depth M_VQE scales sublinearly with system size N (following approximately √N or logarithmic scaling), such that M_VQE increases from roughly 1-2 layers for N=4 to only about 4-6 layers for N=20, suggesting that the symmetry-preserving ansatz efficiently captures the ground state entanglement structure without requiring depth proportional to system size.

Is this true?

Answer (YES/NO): YES